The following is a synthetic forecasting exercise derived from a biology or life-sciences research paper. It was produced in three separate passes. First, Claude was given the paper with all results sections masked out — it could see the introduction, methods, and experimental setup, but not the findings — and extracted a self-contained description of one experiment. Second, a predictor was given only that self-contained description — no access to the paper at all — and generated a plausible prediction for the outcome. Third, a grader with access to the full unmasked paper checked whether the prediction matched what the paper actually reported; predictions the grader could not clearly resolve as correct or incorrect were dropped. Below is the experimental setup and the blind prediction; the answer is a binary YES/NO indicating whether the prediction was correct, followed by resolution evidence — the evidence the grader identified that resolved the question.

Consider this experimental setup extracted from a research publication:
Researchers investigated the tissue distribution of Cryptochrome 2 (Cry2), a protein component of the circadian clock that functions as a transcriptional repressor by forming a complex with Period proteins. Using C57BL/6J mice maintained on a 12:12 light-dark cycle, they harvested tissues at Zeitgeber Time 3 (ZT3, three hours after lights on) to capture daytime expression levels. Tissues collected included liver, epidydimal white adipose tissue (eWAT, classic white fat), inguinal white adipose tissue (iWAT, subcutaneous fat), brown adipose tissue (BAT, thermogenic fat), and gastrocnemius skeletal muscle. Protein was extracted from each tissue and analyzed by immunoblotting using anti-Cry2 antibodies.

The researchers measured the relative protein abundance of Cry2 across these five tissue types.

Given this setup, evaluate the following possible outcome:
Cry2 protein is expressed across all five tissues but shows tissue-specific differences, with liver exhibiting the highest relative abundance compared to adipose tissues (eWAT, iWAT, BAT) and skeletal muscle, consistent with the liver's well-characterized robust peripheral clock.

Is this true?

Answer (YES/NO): NO